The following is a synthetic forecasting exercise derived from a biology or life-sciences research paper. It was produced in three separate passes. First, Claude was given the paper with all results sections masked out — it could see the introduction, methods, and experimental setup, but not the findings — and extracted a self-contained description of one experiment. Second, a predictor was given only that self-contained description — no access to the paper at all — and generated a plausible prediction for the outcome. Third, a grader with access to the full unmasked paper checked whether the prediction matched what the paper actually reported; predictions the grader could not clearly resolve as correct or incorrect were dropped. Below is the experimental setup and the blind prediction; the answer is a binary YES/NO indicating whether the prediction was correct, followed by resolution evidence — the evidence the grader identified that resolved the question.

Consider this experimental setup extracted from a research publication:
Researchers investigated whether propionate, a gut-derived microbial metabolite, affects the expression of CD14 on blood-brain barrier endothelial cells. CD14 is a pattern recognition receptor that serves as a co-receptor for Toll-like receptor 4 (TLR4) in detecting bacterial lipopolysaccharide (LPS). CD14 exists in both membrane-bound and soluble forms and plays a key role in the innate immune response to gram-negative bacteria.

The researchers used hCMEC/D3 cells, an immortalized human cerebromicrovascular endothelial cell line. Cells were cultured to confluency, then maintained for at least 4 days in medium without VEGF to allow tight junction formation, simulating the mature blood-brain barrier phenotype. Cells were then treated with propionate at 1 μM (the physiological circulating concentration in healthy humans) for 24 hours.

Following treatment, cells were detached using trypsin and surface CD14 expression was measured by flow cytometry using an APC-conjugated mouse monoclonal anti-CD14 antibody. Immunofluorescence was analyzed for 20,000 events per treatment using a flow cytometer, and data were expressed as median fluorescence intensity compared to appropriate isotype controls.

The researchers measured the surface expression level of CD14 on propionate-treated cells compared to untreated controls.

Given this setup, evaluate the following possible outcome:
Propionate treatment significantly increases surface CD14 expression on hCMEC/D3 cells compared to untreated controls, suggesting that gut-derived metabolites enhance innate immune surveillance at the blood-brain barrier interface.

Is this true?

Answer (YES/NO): NO